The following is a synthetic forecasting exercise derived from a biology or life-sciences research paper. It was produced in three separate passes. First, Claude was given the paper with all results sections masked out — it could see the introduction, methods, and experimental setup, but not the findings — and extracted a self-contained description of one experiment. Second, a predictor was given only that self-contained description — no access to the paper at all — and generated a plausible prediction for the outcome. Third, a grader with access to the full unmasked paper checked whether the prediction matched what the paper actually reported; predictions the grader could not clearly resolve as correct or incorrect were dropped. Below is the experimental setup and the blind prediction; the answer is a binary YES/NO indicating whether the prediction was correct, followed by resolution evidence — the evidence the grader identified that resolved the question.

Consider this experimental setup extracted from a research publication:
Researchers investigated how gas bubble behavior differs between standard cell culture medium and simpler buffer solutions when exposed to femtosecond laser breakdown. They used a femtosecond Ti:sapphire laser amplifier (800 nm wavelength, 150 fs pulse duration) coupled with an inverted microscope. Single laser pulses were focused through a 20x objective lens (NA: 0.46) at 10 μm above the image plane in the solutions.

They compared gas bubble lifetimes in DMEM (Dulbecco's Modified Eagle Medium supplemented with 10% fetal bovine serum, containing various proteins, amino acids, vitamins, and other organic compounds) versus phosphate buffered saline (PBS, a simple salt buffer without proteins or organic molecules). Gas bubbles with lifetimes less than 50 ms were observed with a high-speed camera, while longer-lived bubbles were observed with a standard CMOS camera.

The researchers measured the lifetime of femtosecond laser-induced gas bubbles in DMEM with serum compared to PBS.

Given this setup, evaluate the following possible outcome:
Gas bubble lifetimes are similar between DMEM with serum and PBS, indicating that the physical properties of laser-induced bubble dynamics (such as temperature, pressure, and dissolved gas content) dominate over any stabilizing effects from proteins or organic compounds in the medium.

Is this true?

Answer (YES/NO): NO